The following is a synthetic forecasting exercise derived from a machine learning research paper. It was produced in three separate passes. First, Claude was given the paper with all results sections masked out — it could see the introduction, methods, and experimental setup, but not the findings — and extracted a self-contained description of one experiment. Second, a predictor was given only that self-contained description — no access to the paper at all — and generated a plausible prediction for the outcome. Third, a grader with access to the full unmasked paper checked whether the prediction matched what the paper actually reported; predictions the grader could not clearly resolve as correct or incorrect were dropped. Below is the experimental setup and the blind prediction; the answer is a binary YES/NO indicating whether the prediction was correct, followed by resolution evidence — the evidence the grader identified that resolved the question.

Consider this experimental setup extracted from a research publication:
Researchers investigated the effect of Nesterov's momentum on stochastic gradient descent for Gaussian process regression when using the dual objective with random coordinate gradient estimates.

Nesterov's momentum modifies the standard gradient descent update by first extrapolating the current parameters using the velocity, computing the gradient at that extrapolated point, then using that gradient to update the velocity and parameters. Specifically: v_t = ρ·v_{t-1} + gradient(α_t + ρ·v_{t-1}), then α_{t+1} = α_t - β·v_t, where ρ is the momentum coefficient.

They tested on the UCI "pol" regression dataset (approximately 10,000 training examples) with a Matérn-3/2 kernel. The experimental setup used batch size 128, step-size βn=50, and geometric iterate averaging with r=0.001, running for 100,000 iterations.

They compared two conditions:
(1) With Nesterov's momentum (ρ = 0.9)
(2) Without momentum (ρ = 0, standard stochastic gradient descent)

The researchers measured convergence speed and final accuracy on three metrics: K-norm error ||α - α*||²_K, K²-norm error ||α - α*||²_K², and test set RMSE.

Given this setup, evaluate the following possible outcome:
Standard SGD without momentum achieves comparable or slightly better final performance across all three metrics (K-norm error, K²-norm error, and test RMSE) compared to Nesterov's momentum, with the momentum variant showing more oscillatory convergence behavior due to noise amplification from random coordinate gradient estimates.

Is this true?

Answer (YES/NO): NO